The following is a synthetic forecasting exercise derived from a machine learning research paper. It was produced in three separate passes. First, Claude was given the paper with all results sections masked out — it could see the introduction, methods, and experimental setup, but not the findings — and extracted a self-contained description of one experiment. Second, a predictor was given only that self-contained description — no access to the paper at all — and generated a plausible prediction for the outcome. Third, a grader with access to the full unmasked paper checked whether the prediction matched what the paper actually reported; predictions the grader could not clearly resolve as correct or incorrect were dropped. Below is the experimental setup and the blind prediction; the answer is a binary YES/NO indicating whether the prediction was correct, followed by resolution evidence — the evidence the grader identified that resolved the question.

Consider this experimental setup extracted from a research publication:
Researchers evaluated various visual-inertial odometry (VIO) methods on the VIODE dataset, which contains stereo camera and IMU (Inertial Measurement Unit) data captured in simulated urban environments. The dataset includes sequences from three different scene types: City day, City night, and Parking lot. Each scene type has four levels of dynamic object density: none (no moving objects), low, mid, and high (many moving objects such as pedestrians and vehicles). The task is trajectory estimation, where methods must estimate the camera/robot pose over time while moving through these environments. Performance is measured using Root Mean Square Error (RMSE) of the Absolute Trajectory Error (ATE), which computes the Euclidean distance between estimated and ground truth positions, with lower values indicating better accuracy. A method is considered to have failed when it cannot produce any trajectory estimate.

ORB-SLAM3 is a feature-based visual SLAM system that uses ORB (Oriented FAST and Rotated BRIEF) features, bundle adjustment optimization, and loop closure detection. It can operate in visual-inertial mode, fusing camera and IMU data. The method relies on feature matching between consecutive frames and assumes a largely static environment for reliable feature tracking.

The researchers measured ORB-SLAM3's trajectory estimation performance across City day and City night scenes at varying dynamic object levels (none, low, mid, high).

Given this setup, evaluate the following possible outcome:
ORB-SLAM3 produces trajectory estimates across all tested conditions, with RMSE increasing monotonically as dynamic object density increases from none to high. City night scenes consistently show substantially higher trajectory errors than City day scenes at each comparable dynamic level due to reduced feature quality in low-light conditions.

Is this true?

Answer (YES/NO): NO